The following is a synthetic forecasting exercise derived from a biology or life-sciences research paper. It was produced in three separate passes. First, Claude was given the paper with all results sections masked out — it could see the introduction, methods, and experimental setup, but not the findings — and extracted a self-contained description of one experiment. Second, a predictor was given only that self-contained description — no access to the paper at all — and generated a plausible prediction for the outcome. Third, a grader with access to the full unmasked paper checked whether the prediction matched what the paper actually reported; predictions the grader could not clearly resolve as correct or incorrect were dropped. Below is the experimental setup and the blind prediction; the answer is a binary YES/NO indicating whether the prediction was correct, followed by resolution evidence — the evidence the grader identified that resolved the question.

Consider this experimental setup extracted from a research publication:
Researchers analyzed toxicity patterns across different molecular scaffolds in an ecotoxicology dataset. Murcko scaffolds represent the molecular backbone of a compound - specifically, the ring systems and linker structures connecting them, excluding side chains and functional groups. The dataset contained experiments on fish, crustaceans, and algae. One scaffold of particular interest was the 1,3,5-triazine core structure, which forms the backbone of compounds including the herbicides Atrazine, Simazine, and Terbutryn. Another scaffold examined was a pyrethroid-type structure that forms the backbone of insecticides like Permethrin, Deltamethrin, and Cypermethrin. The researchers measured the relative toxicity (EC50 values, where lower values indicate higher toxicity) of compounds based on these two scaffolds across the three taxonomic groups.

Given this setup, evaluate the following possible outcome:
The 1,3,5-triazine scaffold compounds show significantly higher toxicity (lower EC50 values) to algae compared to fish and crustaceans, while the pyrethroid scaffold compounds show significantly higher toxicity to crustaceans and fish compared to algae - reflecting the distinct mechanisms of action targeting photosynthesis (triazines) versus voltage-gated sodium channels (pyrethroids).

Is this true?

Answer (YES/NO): YES